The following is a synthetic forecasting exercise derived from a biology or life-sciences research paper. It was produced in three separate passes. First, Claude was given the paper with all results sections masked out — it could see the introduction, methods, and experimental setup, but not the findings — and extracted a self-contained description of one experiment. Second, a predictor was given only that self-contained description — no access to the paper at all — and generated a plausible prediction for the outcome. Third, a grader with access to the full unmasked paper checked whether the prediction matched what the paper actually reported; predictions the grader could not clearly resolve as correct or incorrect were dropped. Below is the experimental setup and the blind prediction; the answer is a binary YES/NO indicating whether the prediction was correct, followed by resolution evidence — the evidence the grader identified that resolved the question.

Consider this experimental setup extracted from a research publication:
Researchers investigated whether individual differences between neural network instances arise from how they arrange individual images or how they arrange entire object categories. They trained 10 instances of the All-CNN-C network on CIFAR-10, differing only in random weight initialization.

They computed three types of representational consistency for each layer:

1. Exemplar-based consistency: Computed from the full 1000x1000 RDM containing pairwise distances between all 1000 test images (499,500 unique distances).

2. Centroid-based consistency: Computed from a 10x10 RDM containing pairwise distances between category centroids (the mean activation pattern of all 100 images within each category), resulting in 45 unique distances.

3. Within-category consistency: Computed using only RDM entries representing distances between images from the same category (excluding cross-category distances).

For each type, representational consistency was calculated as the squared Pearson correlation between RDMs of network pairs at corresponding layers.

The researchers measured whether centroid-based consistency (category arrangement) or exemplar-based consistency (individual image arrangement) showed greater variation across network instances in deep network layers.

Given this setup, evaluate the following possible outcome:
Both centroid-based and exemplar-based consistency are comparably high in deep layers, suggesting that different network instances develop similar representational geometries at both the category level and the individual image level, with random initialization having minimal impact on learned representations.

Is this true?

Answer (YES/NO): NO